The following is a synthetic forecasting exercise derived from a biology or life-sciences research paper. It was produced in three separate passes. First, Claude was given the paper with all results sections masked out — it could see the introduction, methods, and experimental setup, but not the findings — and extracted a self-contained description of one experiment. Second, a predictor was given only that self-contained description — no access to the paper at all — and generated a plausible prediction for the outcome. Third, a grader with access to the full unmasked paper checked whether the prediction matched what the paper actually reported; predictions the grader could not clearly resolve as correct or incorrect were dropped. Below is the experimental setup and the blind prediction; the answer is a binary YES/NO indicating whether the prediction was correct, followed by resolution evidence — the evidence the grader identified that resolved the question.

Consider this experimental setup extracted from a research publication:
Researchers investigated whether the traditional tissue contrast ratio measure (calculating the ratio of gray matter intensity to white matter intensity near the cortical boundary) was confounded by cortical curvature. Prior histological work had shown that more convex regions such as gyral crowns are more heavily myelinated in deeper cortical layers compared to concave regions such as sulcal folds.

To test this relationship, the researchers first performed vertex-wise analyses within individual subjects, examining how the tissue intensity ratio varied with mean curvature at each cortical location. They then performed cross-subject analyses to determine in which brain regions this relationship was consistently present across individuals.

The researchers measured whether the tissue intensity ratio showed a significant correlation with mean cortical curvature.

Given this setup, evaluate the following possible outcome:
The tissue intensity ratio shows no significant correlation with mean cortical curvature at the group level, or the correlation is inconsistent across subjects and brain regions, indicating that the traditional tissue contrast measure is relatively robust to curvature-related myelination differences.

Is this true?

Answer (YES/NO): NO